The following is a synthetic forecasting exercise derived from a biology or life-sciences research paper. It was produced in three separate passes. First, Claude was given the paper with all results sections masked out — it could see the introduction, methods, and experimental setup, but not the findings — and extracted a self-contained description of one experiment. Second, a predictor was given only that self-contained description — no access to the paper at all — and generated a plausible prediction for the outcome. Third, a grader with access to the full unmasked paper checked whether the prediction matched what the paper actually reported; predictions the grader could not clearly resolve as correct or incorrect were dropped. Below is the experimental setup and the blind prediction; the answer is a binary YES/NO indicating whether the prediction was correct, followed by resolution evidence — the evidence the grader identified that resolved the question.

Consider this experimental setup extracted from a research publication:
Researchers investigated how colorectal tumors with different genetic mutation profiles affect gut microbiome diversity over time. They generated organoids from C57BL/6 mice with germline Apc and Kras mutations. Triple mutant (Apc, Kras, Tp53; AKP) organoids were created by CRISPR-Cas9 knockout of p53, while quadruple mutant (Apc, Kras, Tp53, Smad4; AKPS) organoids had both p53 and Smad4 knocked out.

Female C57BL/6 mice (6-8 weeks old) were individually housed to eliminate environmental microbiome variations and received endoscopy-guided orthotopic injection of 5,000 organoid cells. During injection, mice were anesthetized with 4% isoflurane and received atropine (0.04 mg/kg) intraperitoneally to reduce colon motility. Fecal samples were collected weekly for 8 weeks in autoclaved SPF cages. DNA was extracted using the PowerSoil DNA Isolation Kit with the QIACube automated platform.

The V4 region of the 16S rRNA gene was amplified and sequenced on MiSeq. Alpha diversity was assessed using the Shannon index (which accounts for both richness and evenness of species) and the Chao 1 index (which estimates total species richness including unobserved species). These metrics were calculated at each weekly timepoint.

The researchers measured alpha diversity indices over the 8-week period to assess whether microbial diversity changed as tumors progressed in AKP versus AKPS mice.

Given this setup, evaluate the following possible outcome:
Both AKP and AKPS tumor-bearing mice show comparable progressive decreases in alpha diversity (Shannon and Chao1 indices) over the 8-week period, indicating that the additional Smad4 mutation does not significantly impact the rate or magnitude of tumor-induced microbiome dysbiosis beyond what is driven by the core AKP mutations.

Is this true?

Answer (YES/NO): NO